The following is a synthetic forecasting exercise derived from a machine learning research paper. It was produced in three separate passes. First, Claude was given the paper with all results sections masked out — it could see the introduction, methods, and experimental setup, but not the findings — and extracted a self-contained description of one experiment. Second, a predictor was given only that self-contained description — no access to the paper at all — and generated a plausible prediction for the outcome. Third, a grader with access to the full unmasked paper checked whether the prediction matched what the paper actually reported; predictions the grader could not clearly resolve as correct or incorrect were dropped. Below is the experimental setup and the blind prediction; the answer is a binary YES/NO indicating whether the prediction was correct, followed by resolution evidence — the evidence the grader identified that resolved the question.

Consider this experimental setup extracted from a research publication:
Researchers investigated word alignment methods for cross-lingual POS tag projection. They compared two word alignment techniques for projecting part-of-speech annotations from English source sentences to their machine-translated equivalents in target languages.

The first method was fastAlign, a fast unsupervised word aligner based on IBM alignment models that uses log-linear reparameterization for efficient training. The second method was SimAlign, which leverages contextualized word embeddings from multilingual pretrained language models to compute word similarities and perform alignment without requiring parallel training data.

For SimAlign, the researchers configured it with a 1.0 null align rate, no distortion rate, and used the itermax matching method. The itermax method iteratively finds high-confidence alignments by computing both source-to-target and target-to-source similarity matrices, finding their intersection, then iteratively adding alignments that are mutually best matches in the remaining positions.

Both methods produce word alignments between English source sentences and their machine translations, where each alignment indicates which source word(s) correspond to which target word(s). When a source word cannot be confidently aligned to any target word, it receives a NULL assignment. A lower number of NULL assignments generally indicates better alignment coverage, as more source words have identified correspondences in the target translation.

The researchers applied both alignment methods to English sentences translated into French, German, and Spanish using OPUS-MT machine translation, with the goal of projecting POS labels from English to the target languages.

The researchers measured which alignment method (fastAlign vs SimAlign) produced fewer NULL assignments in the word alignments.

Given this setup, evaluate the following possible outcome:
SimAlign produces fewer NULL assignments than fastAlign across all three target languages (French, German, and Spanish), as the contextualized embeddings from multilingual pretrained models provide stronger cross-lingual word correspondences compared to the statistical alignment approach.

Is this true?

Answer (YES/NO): NO